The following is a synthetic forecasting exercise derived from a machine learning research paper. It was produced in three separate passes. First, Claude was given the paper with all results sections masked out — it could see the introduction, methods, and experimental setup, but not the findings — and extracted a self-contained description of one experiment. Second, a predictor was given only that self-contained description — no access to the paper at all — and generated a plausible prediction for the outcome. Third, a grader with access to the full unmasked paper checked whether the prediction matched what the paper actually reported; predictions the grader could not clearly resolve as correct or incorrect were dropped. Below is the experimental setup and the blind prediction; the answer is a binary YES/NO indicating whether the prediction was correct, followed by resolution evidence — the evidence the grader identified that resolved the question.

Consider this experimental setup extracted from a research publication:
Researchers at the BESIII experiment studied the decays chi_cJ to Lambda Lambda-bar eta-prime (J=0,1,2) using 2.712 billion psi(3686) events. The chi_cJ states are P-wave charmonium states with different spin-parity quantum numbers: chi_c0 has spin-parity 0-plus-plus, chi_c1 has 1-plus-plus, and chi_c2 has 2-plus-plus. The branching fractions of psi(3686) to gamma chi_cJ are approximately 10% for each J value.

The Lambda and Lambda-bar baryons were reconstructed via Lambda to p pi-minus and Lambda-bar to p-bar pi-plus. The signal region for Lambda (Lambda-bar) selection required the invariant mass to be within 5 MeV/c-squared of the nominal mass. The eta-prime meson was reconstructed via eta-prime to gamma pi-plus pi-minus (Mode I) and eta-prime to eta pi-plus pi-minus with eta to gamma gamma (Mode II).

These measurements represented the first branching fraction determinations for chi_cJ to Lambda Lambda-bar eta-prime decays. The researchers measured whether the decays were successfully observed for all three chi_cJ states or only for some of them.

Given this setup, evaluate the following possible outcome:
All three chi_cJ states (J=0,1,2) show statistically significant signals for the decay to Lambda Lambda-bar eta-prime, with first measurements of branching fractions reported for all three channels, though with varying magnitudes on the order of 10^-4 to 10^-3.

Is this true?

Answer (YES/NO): NO